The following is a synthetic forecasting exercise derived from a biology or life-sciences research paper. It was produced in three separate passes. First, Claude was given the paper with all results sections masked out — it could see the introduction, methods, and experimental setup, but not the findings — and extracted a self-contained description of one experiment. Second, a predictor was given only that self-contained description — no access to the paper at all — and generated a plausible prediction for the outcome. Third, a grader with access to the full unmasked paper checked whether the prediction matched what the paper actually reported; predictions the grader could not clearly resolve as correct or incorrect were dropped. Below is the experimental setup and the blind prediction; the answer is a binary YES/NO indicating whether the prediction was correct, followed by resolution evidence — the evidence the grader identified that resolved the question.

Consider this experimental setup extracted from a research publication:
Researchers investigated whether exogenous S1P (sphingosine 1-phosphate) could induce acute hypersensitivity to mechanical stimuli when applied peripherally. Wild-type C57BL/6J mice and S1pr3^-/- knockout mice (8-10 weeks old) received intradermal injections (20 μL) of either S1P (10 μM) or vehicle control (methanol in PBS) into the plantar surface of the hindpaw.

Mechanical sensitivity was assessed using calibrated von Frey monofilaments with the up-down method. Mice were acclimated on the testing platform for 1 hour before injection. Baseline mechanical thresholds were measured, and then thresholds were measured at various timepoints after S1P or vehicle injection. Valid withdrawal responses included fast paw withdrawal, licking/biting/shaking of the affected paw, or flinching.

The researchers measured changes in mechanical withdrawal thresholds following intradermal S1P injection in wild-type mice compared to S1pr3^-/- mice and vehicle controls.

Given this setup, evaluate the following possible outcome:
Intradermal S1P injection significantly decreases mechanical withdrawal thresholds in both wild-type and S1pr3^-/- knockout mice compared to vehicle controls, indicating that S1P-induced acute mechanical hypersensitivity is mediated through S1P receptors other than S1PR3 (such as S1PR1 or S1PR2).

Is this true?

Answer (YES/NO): NO